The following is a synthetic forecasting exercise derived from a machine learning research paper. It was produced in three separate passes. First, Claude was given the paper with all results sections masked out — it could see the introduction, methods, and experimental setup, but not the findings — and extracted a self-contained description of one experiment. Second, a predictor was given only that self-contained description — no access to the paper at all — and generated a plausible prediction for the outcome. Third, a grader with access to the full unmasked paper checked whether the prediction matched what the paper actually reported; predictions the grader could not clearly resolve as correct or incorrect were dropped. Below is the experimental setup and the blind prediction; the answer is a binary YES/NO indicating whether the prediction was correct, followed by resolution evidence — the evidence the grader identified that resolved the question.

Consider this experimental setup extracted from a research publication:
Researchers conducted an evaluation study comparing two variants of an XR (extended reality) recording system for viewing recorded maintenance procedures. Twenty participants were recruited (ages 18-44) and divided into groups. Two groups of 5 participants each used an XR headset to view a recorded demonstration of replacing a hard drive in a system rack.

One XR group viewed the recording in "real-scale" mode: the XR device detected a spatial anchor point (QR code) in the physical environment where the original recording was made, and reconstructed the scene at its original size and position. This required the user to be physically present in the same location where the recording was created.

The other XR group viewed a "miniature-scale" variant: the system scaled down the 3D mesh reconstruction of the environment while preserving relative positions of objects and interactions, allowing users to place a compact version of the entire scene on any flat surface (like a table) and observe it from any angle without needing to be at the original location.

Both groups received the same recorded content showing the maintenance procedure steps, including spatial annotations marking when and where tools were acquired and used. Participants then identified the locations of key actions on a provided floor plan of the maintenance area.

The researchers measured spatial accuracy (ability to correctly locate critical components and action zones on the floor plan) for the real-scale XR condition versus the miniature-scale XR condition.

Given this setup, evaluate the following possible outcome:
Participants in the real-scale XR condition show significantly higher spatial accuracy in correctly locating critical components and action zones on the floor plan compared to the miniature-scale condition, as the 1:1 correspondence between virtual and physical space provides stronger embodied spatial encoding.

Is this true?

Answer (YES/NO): NO